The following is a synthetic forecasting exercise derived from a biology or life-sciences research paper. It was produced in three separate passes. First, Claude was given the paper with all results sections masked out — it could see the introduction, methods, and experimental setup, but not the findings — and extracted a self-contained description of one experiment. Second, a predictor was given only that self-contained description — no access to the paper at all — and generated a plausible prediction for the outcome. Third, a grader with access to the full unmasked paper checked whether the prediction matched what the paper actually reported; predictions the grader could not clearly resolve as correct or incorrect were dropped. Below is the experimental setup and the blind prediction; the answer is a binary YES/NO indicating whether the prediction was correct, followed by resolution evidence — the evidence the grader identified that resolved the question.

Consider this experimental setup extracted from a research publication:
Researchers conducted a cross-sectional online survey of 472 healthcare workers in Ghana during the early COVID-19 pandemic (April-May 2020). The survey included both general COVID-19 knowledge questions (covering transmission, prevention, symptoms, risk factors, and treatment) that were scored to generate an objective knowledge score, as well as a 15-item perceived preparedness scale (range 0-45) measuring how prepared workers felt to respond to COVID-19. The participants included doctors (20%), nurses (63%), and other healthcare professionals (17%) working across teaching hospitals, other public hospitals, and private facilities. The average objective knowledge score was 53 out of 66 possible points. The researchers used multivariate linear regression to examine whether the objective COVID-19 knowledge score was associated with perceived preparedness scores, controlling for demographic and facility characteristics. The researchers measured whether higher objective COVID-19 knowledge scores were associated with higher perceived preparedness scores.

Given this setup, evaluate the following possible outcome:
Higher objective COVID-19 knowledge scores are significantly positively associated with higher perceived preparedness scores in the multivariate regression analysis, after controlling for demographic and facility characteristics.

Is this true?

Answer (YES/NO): NO